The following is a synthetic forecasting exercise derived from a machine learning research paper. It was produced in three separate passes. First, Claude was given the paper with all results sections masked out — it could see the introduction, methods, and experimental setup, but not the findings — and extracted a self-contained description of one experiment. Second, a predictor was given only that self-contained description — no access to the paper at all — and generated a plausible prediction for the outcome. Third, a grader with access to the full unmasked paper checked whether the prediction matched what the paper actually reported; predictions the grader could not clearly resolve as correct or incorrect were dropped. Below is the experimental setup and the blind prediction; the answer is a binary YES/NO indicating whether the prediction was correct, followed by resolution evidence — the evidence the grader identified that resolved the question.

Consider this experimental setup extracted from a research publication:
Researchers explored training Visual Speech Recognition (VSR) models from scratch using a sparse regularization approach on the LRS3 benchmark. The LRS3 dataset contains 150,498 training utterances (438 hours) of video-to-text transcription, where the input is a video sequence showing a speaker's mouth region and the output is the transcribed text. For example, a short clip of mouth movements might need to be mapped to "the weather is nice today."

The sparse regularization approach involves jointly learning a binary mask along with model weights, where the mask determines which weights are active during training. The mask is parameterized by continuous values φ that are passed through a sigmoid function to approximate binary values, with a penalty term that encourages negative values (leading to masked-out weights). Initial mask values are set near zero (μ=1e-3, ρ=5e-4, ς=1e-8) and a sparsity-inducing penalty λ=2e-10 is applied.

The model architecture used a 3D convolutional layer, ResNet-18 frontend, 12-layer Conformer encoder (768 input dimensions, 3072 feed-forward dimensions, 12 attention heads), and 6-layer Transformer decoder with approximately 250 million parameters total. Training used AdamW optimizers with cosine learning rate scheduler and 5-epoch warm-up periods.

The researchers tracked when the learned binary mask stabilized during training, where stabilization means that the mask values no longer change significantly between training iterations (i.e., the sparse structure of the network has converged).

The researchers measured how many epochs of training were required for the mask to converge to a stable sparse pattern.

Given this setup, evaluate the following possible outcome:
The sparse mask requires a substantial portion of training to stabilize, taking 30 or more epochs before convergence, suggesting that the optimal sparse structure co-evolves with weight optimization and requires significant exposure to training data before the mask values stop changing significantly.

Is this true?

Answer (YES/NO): NO